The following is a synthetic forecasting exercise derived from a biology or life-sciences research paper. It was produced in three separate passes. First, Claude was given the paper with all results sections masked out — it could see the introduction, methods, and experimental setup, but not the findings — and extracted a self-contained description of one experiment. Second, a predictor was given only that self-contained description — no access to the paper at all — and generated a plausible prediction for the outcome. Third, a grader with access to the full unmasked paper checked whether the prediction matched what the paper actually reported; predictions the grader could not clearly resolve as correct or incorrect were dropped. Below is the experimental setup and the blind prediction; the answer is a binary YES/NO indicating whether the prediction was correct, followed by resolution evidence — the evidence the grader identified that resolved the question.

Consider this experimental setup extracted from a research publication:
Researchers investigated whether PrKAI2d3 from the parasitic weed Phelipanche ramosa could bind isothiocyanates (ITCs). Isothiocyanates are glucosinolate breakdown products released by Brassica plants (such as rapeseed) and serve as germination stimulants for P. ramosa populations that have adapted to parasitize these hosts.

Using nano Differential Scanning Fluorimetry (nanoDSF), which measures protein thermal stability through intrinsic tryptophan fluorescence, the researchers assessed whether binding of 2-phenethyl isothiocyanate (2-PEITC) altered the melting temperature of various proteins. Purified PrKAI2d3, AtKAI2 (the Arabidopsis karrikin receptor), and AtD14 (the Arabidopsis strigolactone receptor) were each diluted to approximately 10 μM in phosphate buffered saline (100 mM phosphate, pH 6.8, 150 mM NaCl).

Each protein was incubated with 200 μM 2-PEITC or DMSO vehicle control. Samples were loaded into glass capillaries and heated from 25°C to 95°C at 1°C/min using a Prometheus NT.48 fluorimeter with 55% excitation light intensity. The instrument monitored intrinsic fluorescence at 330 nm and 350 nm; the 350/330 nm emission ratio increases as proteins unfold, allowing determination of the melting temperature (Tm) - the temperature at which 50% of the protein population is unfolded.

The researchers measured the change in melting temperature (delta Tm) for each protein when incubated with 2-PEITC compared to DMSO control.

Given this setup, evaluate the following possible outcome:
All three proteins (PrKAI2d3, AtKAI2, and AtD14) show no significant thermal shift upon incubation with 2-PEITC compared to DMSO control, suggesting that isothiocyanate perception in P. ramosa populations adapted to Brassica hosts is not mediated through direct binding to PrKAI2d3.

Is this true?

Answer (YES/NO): NO